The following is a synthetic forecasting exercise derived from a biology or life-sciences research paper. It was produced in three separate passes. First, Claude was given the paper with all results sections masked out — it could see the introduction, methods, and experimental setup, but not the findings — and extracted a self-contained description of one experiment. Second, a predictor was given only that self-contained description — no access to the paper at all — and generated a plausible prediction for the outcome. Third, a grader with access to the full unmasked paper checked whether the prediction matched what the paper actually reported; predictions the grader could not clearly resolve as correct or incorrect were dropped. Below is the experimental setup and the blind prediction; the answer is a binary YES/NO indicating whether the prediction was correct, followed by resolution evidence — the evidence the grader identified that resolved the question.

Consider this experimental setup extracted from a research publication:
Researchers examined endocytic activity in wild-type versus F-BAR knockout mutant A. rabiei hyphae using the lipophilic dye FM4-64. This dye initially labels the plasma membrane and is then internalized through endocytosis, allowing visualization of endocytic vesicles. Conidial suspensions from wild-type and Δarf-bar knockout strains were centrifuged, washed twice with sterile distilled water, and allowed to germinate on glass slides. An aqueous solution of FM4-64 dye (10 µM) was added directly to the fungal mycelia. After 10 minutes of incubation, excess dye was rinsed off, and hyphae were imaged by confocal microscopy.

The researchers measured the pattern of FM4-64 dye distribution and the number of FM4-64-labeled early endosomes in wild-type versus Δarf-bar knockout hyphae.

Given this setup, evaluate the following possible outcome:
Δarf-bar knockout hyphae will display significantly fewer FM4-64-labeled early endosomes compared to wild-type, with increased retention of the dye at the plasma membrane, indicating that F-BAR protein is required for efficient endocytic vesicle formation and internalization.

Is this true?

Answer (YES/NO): YES